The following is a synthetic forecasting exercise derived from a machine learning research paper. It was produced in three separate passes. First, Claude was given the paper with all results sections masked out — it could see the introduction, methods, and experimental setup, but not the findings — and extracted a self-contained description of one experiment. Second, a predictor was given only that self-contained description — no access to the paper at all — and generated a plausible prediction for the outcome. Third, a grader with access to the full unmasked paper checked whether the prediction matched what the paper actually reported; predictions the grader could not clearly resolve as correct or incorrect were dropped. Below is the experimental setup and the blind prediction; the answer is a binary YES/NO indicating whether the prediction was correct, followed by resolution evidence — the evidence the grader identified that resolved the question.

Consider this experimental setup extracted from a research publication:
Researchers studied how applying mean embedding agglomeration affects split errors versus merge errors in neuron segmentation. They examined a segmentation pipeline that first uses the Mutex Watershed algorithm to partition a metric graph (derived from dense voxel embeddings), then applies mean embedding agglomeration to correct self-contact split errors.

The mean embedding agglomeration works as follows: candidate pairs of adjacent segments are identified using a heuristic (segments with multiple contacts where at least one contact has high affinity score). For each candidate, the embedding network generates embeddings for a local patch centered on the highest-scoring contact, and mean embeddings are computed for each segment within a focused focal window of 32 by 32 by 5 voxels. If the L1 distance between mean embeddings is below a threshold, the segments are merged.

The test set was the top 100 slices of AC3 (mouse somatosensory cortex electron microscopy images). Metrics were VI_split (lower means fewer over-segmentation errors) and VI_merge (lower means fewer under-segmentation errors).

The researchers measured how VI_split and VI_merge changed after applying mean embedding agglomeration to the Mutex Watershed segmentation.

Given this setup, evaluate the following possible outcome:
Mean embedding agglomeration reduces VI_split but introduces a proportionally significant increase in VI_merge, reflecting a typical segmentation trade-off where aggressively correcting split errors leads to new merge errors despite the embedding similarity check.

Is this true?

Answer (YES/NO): NO